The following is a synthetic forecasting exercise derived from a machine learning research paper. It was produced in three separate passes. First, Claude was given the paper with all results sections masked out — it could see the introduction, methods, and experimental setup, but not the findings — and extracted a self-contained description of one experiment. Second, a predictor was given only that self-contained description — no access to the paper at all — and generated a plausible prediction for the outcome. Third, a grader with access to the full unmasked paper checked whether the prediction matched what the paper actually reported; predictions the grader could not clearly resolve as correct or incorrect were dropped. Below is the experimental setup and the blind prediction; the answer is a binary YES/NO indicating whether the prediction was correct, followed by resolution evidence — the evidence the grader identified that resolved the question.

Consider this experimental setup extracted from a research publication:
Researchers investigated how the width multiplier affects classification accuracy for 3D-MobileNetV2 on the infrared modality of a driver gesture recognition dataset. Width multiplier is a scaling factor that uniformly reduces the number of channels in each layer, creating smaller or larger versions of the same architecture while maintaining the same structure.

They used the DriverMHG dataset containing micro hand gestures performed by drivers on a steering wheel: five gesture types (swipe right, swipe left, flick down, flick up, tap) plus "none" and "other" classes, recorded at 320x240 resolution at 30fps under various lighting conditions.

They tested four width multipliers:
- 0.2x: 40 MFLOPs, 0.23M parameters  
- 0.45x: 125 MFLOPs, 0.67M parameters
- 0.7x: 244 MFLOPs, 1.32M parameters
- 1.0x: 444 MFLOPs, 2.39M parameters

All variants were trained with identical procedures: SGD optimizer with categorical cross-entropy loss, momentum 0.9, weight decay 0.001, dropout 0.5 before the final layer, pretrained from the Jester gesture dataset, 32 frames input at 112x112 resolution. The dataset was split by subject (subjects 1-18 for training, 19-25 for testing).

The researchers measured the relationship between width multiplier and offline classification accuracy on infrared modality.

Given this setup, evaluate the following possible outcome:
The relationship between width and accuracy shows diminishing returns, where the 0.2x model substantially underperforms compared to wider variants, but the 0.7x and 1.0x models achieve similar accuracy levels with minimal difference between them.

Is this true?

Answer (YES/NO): NO